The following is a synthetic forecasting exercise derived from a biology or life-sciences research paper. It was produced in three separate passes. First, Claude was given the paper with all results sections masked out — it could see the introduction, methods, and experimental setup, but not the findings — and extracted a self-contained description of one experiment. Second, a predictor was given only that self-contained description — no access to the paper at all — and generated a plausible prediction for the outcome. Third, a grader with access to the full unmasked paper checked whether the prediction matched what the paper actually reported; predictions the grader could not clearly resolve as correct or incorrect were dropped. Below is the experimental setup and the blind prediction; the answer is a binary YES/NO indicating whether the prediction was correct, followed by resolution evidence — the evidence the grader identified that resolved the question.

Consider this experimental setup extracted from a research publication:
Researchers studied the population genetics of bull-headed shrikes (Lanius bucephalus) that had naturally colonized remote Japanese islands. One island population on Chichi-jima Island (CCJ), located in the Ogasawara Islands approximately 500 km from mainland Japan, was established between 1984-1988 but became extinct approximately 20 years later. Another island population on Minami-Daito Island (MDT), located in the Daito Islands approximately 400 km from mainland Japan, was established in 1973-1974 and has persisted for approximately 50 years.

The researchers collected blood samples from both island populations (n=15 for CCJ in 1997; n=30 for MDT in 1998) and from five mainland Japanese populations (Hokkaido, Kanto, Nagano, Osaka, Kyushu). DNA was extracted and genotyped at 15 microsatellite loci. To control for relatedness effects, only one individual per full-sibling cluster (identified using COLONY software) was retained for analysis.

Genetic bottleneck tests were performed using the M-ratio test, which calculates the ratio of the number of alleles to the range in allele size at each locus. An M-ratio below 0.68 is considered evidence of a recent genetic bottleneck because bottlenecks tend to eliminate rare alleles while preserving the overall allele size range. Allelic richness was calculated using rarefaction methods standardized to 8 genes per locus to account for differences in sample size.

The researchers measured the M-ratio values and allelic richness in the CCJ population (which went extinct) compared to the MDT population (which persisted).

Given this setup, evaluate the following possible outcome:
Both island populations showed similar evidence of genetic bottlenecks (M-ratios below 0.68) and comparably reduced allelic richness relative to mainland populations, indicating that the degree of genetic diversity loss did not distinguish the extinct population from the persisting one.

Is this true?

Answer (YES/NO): NO